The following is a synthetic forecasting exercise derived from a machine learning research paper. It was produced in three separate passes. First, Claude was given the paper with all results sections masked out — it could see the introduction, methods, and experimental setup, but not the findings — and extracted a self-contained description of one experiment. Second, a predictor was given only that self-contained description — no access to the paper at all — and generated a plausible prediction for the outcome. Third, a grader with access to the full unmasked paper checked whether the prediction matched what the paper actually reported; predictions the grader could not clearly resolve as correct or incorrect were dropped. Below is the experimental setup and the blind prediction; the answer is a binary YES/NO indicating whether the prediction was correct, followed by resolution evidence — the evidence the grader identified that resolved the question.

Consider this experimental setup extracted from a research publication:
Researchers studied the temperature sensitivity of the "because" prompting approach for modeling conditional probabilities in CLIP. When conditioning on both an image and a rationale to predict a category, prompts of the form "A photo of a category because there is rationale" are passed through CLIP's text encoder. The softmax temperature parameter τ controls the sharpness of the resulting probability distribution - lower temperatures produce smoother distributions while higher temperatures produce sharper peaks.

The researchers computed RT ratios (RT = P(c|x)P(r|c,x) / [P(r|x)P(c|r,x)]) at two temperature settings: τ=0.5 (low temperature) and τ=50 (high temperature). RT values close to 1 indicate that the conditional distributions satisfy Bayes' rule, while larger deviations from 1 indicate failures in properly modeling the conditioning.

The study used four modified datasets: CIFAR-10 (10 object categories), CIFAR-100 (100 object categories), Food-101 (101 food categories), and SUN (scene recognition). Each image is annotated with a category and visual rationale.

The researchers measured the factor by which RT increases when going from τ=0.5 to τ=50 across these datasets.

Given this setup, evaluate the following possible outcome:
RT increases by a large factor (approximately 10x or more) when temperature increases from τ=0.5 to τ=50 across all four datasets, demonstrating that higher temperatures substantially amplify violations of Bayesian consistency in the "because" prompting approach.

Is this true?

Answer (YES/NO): NO